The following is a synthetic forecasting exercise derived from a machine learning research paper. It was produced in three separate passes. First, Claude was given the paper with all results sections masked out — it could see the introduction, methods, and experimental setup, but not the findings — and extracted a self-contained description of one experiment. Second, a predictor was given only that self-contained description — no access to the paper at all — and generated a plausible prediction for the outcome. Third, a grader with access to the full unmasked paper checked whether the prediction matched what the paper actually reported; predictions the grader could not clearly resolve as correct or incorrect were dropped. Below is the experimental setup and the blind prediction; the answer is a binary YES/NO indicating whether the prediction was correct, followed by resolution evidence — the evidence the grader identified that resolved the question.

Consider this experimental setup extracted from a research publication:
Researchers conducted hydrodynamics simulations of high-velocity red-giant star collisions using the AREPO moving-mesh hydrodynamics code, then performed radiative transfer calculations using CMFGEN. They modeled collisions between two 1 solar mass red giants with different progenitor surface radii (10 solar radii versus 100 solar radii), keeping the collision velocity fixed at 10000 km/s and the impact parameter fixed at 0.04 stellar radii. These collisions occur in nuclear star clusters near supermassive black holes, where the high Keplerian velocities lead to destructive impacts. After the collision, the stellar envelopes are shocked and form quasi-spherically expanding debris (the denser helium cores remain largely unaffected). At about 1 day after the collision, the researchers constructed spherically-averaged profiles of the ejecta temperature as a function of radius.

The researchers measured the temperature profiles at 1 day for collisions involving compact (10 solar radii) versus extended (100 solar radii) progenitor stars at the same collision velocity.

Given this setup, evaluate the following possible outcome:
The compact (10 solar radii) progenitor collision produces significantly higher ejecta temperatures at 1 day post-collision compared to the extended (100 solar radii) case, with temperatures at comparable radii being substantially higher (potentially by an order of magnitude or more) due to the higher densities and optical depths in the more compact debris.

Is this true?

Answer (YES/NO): NO